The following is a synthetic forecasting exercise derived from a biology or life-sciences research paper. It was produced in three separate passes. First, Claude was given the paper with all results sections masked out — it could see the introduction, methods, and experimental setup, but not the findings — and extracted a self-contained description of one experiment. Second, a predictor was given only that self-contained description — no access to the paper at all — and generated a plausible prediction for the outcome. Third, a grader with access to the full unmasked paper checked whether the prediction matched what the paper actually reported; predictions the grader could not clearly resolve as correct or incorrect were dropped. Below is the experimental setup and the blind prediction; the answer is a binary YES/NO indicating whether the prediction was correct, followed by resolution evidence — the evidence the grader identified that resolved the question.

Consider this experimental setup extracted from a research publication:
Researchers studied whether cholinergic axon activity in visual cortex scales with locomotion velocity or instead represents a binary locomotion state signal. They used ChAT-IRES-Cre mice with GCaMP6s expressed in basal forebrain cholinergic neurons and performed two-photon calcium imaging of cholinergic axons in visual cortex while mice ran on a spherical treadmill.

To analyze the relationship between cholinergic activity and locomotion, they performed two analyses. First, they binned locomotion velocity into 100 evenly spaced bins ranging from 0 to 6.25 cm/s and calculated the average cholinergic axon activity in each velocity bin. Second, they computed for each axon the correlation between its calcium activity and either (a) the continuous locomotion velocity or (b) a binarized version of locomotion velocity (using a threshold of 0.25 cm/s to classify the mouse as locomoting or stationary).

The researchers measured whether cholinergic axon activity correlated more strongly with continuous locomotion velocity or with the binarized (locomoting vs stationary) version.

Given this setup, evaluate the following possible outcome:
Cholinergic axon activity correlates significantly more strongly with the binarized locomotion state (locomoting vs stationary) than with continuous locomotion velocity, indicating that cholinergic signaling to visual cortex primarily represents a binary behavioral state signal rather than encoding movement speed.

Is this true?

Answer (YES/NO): YES